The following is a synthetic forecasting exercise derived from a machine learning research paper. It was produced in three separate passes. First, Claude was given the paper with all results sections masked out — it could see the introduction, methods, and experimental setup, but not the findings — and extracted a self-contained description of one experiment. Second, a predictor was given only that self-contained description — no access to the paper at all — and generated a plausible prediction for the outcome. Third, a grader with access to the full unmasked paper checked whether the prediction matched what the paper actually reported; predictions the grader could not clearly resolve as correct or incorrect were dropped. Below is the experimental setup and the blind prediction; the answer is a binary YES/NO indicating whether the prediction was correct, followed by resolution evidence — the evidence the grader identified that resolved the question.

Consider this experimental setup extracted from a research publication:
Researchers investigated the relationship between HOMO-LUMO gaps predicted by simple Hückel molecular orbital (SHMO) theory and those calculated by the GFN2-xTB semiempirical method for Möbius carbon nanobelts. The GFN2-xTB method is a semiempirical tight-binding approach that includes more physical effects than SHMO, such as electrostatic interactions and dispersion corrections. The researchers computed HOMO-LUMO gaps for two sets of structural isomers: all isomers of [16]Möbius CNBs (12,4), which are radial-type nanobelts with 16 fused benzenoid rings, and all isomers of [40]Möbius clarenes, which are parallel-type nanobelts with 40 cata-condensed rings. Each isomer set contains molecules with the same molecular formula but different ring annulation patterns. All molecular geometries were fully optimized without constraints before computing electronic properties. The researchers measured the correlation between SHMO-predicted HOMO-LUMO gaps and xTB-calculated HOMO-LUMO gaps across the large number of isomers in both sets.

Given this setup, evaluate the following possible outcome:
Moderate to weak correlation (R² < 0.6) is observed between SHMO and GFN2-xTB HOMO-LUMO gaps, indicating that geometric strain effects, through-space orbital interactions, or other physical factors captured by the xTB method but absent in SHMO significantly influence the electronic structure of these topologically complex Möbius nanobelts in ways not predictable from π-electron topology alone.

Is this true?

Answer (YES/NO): NO